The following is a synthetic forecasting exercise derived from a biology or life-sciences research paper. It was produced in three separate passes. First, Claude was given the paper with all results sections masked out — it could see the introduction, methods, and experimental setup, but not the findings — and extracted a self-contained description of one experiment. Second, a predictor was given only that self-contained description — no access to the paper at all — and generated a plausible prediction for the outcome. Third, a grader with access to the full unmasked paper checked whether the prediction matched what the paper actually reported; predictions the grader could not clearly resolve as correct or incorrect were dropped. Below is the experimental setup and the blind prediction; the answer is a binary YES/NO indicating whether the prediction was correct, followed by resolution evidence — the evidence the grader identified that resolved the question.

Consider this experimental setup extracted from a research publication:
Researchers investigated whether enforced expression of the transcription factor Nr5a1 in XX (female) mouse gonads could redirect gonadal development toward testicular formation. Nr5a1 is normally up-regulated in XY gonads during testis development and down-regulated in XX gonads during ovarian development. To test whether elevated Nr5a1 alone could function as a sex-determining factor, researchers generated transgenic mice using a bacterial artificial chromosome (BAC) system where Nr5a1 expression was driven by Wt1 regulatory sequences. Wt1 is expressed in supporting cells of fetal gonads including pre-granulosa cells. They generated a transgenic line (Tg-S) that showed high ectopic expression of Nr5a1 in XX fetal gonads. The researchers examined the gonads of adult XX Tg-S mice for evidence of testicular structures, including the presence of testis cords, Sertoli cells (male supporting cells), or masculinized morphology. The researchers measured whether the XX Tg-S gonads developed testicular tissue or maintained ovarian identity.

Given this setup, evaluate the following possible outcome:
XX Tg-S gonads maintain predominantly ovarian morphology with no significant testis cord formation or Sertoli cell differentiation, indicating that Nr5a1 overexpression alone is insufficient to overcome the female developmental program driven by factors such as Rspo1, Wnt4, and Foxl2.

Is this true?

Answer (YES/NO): YES